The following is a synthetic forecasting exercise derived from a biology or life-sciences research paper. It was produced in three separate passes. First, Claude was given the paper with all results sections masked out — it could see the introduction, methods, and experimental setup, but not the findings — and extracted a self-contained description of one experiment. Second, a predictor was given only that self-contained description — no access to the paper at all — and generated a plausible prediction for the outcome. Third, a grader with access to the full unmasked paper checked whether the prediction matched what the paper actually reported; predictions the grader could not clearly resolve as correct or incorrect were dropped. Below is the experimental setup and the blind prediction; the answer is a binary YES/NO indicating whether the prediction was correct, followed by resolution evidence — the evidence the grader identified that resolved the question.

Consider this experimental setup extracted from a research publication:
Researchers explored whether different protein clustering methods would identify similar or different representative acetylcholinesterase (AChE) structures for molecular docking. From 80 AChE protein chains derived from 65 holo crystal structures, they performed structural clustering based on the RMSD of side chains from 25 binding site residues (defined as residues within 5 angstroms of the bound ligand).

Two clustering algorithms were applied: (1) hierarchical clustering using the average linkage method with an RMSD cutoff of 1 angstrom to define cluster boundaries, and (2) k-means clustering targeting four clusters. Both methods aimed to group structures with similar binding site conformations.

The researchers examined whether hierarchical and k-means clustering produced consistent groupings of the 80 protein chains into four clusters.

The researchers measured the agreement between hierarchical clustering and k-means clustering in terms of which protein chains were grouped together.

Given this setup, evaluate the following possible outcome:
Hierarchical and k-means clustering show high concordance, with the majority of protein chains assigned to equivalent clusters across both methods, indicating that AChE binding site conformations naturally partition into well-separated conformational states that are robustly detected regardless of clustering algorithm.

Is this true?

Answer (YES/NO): YES